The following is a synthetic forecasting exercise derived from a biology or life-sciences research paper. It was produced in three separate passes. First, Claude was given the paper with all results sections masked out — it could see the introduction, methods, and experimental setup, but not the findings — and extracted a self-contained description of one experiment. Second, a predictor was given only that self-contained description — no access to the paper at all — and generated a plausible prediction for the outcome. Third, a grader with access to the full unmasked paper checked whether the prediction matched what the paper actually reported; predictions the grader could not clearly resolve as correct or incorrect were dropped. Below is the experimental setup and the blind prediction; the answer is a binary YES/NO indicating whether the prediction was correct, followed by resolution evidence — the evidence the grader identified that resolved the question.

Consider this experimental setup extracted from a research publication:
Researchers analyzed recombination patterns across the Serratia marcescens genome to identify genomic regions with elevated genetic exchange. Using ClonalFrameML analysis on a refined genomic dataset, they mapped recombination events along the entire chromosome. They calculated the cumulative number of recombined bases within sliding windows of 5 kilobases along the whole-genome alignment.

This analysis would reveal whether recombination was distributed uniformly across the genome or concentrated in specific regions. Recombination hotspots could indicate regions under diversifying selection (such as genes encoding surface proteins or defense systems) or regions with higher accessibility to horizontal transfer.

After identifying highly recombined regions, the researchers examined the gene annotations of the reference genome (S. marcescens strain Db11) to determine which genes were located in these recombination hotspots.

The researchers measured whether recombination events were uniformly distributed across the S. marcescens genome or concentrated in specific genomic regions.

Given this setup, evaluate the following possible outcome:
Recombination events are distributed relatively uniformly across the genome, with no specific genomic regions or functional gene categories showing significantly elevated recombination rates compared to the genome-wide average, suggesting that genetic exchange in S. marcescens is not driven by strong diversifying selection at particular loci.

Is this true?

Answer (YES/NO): NO